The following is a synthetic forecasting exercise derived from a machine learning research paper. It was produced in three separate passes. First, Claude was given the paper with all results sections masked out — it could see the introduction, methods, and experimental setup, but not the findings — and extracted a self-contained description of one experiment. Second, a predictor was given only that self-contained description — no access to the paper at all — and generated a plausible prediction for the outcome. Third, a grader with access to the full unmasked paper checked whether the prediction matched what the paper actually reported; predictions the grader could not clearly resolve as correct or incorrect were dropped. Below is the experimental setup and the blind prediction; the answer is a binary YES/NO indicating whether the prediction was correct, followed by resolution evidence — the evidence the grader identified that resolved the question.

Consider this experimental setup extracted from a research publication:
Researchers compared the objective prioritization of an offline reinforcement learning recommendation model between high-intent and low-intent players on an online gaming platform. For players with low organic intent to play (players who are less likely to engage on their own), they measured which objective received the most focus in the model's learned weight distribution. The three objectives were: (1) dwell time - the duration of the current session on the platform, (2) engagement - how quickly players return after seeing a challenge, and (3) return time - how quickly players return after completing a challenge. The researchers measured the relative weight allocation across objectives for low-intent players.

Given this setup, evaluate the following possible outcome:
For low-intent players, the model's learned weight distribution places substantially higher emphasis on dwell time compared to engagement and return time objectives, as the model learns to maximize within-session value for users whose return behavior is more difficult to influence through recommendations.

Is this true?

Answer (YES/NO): YES